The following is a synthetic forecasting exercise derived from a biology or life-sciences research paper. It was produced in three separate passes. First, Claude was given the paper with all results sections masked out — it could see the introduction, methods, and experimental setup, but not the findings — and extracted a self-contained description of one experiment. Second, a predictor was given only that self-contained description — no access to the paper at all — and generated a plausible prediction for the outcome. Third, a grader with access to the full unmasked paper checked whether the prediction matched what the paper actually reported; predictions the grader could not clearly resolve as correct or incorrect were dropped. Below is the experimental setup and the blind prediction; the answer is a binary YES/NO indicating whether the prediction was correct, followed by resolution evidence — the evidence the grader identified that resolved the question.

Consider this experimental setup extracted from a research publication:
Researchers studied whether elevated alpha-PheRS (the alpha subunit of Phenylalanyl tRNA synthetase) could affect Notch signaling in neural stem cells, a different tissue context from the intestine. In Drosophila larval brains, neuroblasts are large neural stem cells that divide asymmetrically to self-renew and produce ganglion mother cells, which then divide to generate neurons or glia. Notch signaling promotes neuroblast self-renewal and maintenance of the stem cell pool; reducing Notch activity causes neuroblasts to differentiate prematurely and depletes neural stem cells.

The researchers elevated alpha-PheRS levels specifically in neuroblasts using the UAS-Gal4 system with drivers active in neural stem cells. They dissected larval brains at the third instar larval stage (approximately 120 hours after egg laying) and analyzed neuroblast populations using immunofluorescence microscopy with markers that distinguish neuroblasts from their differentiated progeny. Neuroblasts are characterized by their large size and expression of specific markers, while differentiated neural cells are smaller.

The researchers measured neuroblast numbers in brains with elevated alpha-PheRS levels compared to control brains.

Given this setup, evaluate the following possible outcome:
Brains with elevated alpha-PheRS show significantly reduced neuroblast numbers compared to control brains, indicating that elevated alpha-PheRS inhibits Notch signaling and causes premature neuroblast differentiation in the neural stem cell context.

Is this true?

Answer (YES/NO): YES